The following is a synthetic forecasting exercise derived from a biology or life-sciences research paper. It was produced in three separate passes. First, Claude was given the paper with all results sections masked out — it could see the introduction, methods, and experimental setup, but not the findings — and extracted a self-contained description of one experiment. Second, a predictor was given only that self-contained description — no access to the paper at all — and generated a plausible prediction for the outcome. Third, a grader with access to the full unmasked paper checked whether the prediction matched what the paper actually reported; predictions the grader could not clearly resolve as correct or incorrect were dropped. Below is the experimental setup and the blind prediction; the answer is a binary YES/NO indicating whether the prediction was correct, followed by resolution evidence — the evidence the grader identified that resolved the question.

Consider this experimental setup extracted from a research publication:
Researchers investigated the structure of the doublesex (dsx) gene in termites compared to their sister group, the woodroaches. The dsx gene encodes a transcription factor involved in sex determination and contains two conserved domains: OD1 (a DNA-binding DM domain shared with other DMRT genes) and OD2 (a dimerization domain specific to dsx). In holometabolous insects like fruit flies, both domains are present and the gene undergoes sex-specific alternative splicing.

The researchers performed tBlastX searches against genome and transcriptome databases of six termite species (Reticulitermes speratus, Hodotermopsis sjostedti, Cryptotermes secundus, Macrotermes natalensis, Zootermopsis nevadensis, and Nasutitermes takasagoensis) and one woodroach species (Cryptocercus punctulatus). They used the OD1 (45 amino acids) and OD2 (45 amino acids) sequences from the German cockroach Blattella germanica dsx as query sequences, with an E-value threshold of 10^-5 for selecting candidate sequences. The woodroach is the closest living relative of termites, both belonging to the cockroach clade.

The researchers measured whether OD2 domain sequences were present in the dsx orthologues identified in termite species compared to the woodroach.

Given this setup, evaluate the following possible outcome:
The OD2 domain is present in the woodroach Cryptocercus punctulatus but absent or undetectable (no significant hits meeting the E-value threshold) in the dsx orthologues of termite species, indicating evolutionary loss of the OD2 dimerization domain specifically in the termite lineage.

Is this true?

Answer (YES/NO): YES